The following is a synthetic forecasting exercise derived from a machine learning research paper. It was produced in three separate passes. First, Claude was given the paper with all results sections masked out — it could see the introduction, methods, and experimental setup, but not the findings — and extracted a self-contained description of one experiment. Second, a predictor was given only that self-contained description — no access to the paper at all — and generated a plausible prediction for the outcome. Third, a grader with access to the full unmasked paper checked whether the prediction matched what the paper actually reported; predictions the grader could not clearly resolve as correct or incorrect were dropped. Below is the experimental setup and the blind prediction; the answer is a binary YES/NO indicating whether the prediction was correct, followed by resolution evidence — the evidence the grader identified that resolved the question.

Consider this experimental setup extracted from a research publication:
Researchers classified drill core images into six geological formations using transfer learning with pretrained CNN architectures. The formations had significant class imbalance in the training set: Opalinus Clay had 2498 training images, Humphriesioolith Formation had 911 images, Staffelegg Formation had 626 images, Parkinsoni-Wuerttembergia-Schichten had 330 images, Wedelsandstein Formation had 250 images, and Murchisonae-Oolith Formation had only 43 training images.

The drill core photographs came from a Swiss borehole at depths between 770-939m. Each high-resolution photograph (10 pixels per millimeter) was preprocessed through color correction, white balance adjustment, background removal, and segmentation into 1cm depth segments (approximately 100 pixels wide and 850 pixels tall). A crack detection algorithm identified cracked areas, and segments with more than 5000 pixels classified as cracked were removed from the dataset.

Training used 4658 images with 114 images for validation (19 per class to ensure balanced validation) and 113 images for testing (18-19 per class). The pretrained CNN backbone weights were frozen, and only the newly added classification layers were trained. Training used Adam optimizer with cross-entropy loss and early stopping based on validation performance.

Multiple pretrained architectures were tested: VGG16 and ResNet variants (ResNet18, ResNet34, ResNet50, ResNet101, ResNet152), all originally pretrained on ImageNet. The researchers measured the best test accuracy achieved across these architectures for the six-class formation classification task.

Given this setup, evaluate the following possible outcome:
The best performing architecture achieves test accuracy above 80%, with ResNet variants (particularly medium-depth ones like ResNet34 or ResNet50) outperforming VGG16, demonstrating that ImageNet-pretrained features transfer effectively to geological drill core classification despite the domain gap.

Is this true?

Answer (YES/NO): NO